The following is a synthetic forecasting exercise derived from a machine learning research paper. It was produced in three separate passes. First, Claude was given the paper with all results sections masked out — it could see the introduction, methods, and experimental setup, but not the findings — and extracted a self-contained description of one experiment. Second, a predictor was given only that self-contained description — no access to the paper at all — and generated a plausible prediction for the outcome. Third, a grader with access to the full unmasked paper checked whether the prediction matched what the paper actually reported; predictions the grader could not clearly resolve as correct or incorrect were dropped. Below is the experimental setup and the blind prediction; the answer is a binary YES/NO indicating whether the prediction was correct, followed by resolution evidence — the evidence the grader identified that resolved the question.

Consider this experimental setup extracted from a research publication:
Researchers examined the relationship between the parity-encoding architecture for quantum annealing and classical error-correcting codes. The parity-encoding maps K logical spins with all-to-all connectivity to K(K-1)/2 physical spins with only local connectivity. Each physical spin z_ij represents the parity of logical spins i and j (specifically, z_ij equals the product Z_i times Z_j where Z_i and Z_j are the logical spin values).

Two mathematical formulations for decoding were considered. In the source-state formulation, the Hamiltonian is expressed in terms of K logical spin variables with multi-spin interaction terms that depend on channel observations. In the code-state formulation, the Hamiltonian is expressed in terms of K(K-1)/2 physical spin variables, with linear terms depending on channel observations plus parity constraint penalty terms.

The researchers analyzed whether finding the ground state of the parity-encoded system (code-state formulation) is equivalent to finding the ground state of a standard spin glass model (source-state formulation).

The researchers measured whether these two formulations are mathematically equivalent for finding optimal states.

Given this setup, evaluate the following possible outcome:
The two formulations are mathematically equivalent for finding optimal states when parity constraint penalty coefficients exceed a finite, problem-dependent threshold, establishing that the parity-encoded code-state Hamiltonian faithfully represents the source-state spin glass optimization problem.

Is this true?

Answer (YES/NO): NO